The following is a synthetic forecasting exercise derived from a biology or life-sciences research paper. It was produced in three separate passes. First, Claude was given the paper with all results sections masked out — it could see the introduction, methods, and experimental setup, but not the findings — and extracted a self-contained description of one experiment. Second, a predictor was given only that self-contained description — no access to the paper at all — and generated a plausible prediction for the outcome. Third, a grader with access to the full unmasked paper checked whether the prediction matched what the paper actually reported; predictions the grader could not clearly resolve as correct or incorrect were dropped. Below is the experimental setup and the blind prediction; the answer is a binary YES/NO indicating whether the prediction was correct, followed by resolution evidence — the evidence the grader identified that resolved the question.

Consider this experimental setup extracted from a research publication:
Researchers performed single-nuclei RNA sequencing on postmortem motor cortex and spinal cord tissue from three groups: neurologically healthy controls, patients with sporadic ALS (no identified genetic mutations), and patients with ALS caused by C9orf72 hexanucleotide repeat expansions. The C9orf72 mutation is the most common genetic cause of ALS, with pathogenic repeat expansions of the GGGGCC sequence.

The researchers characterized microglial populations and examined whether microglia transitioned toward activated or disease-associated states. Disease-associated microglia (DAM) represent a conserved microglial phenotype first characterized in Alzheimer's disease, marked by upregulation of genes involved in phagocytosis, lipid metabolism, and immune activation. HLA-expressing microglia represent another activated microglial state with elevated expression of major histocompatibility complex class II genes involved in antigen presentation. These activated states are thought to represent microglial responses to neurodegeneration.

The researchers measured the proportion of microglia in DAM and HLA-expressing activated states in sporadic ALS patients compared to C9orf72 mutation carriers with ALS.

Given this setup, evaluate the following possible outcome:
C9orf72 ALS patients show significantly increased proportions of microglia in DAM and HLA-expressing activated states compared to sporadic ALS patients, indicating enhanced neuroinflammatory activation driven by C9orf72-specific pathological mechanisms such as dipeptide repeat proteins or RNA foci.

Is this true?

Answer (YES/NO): NO